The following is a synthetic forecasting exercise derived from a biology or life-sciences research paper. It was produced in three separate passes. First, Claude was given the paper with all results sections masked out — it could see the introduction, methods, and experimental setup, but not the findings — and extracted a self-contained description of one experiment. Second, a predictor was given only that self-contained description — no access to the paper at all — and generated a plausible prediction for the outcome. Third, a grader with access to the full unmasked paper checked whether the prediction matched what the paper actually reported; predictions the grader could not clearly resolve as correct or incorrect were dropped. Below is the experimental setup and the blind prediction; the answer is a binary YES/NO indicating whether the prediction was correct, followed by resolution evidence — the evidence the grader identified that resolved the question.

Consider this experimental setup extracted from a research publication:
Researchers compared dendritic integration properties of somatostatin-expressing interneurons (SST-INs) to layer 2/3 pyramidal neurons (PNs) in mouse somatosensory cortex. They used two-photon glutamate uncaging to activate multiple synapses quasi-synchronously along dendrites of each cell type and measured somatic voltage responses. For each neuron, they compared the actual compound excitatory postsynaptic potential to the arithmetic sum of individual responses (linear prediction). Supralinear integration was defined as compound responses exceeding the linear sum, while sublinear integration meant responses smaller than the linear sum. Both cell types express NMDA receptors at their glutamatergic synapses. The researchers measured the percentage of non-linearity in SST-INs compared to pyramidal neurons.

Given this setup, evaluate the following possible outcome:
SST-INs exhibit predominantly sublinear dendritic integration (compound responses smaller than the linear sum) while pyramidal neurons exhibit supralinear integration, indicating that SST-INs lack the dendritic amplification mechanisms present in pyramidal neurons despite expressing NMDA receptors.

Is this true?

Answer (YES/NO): NO